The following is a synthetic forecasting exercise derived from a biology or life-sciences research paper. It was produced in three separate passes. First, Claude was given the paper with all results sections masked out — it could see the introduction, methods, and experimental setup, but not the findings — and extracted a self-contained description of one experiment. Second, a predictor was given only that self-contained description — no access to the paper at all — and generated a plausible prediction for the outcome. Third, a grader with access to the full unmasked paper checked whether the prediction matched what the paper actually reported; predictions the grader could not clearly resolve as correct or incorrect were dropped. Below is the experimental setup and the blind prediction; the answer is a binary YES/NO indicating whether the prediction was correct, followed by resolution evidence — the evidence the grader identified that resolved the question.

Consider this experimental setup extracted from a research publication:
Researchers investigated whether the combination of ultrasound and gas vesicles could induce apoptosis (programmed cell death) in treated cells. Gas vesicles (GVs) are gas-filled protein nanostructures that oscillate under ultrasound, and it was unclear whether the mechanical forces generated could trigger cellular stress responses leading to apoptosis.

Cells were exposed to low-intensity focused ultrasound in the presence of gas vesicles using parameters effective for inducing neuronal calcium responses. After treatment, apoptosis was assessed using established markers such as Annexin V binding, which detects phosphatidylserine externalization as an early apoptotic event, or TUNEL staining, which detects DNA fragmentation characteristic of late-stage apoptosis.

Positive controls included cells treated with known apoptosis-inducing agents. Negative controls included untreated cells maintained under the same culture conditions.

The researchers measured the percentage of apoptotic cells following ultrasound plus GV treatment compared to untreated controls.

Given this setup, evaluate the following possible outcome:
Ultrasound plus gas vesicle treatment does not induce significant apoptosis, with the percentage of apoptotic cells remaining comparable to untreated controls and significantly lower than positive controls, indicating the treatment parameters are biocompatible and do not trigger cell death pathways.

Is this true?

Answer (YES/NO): YES